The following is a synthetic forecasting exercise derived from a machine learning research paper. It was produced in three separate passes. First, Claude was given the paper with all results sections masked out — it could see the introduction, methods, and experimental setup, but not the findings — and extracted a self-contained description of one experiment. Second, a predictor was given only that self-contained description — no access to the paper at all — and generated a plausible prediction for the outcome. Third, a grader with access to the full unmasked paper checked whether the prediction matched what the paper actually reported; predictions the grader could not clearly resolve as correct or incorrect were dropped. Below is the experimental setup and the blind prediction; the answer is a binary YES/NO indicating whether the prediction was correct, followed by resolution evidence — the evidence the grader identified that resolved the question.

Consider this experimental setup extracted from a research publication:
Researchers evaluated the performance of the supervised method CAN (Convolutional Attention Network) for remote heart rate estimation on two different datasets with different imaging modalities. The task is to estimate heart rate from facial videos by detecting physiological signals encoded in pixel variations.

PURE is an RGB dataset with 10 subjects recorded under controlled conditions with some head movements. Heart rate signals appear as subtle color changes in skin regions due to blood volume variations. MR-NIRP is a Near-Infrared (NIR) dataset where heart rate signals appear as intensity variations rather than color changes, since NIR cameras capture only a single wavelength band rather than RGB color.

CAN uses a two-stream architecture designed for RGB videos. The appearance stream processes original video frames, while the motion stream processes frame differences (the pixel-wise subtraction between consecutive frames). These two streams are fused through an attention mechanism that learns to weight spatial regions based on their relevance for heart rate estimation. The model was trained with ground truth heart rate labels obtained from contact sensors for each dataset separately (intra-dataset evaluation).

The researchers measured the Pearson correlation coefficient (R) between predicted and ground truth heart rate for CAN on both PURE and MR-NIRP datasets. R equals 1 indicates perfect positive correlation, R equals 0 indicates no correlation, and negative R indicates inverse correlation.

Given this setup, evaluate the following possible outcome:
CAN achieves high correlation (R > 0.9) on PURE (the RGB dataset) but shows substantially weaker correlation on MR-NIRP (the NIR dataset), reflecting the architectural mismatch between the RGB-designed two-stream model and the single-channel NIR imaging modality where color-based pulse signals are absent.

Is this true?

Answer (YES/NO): YES